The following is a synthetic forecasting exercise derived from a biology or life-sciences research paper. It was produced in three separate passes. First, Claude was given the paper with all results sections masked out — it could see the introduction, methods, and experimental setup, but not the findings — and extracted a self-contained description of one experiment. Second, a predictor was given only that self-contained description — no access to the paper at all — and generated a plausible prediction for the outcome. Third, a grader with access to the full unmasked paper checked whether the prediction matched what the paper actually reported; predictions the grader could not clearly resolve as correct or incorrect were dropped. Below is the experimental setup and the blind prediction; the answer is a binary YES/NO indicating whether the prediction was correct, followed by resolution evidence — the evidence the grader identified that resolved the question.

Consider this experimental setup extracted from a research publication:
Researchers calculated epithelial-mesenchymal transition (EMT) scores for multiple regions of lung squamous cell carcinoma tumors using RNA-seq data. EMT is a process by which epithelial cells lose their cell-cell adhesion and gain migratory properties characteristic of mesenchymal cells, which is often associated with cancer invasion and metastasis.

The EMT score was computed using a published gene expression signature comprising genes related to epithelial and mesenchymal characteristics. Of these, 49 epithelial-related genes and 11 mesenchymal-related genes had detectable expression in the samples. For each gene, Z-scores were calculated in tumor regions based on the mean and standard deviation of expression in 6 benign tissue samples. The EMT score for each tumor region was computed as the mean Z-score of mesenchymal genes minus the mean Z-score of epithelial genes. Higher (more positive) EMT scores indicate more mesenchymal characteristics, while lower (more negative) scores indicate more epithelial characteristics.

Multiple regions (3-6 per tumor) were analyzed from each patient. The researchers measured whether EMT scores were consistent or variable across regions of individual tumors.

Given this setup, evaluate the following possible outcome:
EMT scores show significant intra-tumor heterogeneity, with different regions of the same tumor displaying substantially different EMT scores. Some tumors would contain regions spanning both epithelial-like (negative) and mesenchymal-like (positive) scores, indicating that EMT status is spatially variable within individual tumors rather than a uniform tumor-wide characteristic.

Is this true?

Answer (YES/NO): YES